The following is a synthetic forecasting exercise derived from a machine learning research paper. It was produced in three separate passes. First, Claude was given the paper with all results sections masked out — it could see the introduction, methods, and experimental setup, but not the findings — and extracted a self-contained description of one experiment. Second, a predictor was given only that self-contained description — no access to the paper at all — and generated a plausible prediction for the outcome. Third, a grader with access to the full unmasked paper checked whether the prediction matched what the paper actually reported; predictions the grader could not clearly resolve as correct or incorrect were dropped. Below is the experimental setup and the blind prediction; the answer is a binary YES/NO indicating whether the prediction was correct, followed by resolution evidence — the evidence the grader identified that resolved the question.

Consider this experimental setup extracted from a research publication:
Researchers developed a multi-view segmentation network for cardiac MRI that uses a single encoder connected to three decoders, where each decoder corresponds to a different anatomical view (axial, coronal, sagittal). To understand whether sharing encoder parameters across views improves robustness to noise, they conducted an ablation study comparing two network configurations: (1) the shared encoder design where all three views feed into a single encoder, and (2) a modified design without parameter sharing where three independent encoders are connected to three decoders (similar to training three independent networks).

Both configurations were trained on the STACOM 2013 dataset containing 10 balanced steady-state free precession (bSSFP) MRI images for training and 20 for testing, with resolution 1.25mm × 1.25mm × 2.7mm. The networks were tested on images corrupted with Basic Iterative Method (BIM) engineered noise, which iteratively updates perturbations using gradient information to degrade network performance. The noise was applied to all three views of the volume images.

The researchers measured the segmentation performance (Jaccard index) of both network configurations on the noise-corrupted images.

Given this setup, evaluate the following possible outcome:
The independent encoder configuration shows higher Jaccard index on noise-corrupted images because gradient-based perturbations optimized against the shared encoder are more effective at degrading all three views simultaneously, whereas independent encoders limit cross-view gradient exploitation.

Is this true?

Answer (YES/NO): NO